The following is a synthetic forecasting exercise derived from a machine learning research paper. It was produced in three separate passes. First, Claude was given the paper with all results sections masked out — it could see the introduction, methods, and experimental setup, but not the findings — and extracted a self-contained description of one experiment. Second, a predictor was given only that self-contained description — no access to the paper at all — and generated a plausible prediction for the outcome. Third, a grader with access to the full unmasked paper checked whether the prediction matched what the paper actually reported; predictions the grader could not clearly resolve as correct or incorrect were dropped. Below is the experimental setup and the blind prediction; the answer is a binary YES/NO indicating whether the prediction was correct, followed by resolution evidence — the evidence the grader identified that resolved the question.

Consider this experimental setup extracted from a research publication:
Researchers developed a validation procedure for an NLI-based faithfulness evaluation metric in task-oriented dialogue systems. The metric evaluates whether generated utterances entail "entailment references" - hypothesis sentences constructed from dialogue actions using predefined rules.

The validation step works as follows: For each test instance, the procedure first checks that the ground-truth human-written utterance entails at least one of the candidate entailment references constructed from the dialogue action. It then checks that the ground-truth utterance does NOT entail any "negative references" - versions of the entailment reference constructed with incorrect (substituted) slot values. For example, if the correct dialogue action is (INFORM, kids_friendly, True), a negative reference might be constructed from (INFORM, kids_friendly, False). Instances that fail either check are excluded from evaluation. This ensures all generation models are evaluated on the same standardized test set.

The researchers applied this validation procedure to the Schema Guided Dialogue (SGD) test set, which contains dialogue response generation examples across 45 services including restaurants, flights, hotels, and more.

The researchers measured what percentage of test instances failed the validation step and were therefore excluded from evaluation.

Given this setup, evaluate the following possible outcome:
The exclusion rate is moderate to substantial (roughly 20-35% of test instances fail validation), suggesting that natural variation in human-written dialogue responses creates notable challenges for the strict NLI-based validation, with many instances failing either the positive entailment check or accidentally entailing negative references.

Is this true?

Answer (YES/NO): NO